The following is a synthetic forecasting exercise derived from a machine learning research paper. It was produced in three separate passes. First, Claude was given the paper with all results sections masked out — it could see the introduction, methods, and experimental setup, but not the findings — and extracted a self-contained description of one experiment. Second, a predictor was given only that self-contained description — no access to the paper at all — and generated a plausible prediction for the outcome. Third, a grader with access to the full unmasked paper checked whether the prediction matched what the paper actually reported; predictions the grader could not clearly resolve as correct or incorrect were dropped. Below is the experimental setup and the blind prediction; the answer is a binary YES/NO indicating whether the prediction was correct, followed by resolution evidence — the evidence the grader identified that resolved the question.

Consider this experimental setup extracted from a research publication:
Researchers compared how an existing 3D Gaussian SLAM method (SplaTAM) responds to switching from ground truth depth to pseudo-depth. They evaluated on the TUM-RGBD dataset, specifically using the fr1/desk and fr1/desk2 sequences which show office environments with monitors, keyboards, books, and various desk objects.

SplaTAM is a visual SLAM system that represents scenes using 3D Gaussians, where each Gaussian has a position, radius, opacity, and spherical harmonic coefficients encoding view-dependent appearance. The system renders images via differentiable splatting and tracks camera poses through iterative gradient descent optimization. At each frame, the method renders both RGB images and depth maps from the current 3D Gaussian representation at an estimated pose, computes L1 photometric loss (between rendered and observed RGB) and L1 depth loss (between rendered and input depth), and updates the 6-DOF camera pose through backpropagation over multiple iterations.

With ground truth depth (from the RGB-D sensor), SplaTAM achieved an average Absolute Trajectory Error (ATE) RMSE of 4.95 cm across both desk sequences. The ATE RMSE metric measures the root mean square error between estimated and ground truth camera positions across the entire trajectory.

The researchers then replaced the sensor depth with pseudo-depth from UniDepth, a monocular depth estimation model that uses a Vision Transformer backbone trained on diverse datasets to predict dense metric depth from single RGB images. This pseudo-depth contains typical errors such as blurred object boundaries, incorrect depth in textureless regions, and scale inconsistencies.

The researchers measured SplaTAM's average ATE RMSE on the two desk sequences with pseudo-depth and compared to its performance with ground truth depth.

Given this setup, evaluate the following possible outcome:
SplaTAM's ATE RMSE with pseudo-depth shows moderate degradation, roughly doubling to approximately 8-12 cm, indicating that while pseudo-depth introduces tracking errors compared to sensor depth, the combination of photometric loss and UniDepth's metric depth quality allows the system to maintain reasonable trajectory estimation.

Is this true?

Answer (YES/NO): YES